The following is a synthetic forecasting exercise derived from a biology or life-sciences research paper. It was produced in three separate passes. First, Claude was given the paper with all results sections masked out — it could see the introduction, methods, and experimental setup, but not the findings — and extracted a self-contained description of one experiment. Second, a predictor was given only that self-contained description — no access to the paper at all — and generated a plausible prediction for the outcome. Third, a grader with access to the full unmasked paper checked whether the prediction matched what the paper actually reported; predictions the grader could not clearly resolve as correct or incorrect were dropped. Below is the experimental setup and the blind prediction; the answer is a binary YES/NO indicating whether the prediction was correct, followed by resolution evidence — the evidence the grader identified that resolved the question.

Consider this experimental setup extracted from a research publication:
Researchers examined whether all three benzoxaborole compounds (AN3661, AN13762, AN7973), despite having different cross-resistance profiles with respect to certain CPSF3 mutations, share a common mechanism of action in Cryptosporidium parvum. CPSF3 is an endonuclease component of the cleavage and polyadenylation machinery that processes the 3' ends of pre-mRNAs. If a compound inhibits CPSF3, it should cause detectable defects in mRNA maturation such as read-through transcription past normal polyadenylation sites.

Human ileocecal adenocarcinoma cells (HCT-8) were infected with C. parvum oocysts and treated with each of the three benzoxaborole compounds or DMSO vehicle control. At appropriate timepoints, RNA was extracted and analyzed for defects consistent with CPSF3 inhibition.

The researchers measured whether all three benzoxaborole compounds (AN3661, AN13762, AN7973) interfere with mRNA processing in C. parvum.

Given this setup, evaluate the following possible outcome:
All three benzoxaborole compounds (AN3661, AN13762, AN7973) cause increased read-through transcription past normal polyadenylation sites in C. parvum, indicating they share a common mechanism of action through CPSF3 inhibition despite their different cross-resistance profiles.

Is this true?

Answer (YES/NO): YES